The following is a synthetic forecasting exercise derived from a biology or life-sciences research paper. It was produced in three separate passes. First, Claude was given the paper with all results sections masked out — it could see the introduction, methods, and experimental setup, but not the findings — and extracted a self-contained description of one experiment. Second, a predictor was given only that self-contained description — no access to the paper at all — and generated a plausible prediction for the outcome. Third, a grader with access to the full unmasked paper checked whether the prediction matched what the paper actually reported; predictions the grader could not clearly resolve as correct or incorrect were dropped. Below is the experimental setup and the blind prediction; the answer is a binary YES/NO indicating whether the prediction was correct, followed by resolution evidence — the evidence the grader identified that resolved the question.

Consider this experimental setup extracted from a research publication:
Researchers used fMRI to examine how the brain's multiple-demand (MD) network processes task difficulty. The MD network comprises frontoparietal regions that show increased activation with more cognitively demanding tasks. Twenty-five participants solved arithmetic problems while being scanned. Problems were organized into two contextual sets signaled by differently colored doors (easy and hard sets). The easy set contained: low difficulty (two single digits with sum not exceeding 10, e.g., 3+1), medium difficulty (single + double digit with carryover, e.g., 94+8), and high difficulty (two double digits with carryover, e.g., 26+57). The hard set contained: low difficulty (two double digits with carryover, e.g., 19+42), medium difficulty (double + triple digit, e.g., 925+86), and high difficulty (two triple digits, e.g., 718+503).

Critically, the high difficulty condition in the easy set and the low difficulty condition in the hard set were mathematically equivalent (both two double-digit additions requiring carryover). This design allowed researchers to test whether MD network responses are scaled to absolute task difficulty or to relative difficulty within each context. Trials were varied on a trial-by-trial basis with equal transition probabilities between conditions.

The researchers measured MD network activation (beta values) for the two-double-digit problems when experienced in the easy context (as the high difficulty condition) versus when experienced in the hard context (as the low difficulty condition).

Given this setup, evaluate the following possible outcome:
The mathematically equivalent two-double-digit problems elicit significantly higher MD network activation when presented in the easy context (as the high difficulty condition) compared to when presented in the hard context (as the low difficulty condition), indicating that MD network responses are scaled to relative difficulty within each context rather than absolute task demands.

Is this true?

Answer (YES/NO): NO